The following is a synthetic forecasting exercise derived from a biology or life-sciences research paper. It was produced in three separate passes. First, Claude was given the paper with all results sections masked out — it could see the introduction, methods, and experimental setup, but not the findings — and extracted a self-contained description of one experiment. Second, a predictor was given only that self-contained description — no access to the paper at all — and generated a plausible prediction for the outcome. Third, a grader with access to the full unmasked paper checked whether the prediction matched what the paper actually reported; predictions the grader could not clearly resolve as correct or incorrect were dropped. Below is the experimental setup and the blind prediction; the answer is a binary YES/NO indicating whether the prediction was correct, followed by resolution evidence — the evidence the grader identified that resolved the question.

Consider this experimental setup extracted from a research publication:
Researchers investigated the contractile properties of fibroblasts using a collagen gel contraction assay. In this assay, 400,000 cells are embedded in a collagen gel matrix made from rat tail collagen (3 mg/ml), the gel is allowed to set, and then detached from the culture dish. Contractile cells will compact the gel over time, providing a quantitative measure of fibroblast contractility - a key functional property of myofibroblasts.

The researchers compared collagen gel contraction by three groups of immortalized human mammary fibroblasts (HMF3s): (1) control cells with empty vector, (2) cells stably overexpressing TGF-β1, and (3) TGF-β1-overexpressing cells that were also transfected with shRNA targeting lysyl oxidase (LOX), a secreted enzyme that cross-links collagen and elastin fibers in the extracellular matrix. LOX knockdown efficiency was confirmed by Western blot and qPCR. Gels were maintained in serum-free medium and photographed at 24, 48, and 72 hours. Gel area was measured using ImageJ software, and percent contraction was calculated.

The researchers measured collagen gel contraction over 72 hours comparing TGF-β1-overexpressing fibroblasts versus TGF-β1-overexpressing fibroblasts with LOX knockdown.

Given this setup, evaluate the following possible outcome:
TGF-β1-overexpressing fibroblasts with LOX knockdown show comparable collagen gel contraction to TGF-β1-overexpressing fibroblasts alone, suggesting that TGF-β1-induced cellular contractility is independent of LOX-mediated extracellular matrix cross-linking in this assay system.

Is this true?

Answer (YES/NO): NO